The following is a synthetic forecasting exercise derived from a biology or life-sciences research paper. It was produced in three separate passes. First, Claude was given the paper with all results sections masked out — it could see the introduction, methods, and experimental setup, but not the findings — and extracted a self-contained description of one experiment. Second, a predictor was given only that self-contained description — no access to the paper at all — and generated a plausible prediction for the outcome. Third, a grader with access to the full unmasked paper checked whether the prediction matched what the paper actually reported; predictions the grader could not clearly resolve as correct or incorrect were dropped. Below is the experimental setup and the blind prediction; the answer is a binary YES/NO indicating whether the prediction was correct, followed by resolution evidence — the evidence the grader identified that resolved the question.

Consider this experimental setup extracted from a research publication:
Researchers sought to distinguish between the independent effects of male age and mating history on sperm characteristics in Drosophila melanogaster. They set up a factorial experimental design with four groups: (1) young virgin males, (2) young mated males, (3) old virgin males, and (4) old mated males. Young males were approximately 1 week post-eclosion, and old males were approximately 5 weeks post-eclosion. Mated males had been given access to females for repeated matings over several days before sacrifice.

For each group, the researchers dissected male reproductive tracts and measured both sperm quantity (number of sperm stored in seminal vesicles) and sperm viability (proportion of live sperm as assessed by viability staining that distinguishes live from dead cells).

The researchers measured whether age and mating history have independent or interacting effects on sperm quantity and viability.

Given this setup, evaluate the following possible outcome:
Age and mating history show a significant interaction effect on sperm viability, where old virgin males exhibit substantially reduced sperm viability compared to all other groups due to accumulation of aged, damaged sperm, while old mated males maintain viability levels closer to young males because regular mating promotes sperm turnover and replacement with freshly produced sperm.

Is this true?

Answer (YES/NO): NO